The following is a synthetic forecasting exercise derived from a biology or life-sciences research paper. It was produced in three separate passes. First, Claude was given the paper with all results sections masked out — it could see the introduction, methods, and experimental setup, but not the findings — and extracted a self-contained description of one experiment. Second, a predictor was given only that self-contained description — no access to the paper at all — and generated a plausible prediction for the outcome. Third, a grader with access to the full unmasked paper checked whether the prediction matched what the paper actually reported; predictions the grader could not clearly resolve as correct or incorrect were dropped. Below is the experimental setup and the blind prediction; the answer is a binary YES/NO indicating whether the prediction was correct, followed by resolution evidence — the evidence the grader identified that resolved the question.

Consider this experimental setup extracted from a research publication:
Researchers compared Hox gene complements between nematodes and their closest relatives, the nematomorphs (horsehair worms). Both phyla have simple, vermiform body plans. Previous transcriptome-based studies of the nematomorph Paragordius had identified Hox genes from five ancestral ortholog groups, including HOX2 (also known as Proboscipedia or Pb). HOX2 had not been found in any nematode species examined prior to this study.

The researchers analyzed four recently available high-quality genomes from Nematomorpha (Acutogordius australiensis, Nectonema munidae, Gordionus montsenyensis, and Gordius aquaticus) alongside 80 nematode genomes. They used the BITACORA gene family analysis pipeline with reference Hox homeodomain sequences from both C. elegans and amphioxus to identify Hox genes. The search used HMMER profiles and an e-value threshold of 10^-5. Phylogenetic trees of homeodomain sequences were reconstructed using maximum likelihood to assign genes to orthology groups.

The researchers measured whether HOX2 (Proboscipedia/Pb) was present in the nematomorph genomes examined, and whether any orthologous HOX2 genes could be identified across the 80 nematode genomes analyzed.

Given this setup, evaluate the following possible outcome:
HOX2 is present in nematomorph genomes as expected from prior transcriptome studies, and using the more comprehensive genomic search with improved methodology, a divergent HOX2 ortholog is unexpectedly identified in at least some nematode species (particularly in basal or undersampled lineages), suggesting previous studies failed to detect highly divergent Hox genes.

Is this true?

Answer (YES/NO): NO